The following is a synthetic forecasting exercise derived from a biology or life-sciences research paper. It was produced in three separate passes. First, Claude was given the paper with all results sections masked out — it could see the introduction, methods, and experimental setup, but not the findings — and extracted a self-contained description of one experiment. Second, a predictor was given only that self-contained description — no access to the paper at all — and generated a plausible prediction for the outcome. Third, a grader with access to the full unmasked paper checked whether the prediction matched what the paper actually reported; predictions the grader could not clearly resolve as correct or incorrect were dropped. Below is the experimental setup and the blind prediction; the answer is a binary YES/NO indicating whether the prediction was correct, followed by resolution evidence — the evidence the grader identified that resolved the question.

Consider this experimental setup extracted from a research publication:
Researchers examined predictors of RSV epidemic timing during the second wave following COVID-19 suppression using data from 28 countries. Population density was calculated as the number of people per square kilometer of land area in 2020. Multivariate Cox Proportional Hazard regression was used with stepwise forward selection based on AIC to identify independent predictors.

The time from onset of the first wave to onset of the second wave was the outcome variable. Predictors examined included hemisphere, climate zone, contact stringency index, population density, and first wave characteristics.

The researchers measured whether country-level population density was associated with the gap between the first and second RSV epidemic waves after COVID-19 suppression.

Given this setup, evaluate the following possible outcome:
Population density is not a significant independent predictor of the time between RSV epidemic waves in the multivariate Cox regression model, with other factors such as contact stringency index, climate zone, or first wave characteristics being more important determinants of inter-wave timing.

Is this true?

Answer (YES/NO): NO